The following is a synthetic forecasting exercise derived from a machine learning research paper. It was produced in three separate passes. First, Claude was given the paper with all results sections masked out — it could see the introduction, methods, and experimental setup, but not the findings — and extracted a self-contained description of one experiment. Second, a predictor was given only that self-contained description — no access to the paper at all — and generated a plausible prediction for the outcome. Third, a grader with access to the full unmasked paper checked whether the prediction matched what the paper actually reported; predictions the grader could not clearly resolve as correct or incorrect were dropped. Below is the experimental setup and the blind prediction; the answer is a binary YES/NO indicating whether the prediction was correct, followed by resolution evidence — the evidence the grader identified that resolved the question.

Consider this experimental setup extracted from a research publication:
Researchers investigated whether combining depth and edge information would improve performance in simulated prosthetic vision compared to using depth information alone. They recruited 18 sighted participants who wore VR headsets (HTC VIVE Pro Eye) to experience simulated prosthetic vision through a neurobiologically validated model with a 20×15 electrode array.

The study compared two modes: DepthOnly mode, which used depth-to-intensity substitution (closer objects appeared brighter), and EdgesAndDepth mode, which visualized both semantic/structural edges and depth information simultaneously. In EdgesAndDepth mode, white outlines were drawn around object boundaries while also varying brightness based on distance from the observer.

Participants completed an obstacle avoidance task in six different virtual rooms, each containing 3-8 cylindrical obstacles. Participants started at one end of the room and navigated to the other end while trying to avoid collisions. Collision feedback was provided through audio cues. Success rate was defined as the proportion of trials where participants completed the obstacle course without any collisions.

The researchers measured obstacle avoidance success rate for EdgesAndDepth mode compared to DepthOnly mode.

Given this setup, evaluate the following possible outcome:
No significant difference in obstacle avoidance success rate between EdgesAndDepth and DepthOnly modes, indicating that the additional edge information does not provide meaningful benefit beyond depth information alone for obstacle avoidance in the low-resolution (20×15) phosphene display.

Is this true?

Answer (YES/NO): YES